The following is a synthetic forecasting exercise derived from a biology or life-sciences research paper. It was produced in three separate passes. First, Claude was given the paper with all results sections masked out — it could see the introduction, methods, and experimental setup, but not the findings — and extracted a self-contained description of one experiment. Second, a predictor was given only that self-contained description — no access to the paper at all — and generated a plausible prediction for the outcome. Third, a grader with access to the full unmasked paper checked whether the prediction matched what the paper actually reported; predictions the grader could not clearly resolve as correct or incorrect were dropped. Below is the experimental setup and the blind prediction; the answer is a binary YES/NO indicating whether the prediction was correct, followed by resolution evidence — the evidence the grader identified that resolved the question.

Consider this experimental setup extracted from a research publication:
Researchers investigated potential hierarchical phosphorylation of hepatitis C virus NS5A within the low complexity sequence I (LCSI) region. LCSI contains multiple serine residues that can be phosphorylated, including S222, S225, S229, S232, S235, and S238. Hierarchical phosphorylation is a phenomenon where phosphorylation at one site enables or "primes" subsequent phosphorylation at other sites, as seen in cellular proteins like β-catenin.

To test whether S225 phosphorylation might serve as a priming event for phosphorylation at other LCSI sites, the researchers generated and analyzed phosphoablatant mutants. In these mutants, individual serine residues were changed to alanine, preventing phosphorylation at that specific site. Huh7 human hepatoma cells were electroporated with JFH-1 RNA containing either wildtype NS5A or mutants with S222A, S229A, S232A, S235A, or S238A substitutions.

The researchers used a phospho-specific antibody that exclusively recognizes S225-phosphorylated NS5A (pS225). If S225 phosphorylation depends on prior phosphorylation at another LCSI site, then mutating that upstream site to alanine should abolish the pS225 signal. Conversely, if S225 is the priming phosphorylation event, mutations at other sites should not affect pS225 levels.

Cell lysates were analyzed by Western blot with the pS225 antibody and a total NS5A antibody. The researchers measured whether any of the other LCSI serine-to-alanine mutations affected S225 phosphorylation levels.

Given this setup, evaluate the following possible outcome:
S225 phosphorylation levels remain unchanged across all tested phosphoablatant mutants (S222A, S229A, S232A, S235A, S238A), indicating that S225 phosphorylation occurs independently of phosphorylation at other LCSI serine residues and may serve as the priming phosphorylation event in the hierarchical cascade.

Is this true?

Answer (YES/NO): YES